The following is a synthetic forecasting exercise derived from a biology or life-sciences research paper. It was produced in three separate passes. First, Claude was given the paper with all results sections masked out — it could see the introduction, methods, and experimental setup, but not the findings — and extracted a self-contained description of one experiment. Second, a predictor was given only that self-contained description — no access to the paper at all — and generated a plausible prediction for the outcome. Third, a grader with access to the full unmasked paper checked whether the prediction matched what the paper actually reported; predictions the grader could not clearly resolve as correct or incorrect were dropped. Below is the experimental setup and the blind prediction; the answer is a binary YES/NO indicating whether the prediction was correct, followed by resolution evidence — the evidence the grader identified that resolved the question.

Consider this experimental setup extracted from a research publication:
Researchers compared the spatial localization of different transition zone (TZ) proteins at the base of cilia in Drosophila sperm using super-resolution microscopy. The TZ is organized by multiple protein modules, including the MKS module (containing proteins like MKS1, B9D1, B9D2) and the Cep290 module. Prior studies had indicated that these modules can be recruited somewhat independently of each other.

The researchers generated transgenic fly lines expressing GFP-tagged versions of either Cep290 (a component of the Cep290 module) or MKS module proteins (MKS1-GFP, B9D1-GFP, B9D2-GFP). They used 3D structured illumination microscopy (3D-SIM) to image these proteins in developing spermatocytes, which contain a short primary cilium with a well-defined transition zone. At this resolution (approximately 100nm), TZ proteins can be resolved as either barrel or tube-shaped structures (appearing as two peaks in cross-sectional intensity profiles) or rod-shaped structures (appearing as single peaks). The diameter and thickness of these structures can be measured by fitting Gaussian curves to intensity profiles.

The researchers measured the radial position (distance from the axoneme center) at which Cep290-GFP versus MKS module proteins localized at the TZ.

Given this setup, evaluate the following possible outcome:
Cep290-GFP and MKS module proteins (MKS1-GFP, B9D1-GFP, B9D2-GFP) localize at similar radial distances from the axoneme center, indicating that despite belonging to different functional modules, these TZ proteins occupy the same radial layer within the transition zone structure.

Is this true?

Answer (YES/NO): NO